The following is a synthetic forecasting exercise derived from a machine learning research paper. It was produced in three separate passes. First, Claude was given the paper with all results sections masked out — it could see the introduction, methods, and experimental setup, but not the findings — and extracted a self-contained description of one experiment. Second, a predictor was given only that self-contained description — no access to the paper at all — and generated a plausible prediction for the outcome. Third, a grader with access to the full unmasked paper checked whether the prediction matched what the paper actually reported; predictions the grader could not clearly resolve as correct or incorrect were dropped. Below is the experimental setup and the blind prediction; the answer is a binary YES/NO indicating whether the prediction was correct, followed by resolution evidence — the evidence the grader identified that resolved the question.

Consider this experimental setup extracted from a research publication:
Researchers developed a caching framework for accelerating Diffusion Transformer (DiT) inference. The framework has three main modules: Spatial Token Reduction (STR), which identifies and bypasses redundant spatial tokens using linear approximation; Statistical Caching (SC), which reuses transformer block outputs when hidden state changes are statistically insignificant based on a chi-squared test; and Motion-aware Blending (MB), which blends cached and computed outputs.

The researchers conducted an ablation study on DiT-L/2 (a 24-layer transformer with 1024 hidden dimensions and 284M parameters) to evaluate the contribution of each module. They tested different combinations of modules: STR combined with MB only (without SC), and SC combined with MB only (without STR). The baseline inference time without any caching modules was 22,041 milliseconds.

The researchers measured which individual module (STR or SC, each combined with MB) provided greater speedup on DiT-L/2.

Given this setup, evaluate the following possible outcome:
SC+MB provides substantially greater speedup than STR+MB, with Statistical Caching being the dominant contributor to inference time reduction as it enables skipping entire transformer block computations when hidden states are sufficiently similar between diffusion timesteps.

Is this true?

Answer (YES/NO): NO